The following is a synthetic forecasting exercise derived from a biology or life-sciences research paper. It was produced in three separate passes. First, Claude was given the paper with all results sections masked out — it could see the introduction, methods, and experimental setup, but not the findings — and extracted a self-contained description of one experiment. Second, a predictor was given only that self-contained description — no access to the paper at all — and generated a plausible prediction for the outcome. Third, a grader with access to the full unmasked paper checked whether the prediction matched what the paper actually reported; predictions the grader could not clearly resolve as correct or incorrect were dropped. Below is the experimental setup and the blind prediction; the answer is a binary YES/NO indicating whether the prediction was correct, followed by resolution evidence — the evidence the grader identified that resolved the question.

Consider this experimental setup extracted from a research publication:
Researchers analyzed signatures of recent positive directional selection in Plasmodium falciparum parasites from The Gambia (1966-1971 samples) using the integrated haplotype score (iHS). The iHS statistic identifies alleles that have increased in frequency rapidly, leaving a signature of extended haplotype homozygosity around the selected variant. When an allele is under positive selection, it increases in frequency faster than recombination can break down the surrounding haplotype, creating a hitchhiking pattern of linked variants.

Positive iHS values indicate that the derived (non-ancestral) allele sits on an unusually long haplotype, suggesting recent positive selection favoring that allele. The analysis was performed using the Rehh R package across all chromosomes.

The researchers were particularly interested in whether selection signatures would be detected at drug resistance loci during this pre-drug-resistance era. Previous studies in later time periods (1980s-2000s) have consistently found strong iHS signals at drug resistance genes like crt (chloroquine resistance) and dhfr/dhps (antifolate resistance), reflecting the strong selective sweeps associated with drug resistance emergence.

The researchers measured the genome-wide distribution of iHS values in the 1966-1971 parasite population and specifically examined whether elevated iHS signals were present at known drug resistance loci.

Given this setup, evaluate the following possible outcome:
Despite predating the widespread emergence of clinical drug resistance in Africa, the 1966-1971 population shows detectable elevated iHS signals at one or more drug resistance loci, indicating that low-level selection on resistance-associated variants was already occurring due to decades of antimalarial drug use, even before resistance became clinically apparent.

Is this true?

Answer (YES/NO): NO